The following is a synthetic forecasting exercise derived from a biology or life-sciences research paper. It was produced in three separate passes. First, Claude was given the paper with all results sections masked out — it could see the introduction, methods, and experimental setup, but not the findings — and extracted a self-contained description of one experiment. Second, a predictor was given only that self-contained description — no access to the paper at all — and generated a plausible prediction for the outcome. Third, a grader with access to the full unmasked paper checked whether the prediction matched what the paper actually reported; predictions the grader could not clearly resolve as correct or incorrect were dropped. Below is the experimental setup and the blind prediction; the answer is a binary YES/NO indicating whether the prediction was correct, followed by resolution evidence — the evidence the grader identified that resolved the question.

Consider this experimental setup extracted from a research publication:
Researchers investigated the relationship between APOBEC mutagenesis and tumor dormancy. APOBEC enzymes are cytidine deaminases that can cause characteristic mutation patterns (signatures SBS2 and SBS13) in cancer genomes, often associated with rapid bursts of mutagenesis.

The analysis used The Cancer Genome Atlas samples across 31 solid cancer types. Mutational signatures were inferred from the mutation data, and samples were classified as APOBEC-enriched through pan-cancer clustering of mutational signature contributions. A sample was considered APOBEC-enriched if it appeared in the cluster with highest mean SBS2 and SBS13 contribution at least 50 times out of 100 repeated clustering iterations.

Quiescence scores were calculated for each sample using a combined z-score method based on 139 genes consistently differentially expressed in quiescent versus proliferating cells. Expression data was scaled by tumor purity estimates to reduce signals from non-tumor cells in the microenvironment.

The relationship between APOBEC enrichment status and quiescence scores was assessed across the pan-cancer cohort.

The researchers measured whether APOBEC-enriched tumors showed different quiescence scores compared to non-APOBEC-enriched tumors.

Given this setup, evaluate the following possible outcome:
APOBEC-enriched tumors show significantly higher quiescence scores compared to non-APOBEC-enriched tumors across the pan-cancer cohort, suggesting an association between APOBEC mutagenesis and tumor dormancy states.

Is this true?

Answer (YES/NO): YES